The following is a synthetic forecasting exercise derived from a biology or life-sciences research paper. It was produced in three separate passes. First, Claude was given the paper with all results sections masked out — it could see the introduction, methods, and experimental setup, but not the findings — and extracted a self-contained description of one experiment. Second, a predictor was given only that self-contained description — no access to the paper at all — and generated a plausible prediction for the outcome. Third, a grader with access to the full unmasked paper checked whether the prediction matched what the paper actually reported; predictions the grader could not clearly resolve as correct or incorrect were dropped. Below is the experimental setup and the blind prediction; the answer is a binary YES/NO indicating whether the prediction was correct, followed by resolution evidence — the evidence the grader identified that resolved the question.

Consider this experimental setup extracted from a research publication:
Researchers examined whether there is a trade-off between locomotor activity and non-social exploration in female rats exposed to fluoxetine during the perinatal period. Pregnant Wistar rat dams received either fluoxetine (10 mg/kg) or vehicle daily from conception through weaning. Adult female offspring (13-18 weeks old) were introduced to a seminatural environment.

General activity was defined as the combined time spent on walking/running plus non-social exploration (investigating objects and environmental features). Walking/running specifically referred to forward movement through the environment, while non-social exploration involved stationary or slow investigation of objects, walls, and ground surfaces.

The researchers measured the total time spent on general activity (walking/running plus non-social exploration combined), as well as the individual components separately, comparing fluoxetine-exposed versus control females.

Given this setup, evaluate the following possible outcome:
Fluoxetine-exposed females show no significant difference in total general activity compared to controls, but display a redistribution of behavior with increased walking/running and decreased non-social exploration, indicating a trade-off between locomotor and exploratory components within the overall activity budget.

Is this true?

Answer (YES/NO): YES